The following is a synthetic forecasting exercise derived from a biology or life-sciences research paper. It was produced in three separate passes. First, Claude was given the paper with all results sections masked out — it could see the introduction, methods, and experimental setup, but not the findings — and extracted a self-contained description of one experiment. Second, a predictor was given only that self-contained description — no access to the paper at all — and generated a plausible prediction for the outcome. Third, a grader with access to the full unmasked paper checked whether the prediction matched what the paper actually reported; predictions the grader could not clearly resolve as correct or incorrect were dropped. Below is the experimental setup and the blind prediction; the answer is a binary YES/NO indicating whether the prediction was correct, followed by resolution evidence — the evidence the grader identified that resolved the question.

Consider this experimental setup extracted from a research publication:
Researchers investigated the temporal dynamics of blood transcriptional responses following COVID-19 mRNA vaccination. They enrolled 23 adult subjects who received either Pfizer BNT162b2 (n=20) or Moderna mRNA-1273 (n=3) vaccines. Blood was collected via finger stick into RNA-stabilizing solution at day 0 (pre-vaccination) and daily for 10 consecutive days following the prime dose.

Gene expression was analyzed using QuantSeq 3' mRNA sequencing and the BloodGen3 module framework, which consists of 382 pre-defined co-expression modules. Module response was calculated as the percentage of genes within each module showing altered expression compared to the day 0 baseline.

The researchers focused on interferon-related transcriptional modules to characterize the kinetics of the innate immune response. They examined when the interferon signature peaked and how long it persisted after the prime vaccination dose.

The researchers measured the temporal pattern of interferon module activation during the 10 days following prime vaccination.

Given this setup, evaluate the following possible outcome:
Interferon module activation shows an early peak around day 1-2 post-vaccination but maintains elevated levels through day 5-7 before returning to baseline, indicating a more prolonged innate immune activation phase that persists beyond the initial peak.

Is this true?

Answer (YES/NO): NO